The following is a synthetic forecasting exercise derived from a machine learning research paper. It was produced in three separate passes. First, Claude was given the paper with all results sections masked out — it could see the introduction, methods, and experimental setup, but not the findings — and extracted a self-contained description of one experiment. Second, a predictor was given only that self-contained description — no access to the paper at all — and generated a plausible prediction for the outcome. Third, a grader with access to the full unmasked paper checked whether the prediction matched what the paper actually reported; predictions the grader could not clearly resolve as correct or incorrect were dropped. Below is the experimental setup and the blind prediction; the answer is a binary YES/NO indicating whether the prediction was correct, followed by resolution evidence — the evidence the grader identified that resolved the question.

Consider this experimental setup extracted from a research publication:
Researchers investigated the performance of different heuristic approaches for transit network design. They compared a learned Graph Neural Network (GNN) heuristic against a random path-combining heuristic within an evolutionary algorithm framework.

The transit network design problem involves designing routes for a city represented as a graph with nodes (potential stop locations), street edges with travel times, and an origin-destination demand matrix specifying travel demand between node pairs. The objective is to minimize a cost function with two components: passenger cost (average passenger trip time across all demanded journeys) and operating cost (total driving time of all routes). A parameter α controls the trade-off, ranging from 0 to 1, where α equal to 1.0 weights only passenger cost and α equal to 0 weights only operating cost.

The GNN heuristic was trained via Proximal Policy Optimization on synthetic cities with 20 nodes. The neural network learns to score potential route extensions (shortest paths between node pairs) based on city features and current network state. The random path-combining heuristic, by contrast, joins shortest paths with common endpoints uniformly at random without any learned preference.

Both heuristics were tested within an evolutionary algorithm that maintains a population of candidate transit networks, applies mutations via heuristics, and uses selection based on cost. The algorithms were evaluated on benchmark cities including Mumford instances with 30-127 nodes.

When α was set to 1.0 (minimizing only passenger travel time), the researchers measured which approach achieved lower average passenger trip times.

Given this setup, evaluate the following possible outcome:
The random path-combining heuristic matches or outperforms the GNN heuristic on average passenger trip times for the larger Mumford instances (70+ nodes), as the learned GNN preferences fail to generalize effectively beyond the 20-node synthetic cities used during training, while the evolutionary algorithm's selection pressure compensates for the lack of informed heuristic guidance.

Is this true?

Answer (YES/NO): YES